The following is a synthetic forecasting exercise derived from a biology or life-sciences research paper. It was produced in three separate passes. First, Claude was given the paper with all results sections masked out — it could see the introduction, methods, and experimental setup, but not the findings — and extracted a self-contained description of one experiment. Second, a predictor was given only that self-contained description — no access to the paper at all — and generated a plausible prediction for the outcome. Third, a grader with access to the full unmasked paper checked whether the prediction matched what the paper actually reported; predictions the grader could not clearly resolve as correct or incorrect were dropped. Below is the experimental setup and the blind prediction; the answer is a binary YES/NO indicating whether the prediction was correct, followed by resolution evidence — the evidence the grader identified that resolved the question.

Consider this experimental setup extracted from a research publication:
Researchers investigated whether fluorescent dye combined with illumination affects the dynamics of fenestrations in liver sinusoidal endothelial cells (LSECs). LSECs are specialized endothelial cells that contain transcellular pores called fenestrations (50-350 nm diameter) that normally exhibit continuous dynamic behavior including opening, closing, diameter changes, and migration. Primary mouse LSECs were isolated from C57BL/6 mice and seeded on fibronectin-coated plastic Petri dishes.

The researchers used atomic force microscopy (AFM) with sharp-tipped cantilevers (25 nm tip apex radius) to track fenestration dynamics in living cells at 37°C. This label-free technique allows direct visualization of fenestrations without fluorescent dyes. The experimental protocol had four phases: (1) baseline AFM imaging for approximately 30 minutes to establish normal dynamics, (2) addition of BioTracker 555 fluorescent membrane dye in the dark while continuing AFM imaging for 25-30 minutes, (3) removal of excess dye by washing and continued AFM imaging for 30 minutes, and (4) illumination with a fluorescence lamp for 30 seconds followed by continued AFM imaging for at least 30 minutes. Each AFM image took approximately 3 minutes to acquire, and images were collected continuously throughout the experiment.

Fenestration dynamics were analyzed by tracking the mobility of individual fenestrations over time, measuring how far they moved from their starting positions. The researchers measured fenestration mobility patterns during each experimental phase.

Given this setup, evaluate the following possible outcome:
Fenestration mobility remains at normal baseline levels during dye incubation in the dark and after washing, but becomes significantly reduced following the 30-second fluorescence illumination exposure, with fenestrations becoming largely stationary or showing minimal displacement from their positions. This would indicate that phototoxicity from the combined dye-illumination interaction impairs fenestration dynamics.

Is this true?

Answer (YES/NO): YES